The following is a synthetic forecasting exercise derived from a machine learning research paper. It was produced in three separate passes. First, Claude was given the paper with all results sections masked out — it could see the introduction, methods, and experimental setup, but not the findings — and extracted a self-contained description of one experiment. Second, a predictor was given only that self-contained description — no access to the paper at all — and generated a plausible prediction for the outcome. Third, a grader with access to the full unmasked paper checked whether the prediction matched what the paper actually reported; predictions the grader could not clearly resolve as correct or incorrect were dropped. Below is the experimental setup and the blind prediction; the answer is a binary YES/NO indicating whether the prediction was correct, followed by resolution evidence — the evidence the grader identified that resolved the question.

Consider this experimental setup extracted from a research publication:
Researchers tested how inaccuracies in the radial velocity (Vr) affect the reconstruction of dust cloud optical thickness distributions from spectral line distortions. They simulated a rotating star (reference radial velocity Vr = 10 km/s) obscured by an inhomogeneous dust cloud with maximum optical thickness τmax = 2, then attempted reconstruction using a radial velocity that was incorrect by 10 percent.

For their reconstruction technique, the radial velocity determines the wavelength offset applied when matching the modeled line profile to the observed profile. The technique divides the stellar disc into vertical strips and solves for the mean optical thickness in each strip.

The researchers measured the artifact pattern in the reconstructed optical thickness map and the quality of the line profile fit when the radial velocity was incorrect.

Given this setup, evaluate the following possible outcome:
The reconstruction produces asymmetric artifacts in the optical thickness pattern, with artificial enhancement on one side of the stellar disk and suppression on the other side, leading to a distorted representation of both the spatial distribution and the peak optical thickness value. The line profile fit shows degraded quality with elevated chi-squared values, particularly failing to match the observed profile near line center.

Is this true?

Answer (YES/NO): NO